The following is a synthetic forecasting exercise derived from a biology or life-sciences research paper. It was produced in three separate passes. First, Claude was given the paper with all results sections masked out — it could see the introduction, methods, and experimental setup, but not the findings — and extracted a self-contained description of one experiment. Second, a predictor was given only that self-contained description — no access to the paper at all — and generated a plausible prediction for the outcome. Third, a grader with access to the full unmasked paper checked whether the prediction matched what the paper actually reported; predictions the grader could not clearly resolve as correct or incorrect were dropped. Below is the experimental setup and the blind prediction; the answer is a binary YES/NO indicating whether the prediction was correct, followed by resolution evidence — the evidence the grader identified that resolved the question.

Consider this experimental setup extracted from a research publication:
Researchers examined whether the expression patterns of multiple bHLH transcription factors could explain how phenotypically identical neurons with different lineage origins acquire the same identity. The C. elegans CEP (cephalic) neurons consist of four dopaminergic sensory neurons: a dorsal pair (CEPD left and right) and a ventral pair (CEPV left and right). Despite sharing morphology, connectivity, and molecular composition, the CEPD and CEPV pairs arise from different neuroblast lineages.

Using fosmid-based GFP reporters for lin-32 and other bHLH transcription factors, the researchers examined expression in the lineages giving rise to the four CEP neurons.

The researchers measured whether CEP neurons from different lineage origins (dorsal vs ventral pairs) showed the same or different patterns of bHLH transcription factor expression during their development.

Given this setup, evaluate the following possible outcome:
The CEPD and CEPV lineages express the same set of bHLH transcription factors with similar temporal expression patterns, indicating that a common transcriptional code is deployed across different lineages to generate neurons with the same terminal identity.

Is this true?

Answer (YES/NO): NO